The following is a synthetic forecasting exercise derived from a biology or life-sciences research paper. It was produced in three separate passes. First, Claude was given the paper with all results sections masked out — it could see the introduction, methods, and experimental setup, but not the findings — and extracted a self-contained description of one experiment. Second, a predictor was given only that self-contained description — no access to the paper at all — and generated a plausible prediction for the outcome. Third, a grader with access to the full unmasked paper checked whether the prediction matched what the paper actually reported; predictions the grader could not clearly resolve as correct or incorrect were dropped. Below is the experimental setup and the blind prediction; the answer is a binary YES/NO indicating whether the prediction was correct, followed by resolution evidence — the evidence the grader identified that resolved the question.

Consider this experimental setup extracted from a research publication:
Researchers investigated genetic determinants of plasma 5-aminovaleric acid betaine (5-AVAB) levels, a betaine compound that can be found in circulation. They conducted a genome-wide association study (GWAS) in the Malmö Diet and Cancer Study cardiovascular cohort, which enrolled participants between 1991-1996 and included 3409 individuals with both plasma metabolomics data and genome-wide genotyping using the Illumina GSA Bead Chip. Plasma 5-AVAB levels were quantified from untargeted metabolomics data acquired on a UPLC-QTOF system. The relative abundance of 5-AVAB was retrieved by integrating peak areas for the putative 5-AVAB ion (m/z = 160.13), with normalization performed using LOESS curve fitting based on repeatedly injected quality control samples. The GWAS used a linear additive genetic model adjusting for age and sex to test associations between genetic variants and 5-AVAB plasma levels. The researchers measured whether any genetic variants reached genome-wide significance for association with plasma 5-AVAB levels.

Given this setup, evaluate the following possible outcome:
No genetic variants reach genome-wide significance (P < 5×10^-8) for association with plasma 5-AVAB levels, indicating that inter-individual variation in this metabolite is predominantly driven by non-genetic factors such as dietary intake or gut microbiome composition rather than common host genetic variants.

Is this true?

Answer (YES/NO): NO